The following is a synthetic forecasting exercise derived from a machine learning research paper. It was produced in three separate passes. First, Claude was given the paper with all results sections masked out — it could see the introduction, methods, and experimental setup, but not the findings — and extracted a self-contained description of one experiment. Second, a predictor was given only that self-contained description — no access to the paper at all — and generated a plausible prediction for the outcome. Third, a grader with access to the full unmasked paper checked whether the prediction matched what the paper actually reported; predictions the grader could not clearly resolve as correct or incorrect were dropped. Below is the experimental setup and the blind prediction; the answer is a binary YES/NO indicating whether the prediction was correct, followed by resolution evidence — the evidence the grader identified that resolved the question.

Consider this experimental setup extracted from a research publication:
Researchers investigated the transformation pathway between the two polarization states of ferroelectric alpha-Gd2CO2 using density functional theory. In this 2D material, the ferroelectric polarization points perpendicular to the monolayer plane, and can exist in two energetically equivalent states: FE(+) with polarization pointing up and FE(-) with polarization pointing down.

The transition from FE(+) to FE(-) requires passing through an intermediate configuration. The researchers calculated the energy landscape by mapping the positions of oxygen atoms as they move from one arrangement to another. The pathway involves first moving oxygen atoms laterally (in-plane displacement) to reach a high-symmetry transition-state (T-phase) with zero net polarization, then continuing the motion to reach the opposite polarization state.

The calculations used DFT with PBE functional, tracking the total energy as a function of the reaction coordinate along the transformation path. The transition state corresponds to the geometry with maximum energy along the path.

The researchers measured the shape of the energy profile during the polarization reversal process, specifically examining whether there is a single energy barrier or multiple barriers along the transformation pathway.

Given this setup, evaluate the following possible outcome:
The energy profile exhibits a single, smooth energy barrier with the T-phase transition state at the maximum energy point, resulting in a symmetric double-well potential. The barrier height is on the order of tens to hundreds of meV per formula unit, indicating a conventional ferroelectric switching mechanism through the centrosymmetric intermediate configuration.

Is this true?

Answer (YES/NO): NO